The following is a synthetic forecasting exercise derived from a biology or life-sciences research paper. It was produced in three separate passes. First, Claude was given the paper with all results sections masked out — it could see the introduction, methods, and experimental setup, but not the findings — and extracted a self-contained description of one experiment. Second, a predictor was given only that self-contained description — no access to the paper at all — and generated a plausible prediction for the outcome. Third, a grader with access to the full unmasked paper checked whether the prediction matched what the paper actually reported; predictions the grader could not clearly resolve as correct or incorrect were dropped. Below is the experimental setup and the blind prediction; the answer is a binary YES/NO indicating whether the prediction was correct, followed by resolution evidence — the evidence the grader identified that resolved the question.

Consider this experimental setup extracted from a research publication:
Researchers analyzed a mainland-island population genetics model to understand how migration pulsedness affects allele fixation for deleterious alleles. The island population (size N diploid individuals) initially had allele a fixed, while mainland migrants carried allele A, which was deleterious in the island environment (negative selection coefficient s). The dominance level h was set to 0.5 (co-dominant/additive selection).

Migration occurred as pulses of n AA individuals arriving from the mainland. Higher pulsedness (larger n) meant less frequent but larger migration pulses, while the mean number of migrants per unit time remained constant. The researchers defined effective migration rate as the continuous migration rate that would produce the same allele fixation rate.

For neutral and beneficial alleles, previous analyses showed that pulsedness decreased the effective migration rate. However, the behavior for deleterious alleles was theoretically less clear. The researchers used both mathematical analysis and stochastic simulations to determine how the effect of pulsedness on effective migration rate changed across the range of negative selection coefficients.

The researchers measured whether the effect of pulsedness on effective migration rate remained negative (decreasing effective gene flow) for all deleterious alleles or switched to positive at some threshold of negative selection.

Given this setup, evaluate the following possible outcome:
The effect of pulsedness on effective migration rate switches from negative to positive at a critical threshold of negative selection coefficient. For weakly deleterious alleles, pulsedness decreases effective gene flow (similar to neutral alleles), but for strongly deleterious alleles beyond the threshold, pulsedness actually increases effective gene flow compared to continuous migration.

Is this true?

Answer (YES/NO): YES